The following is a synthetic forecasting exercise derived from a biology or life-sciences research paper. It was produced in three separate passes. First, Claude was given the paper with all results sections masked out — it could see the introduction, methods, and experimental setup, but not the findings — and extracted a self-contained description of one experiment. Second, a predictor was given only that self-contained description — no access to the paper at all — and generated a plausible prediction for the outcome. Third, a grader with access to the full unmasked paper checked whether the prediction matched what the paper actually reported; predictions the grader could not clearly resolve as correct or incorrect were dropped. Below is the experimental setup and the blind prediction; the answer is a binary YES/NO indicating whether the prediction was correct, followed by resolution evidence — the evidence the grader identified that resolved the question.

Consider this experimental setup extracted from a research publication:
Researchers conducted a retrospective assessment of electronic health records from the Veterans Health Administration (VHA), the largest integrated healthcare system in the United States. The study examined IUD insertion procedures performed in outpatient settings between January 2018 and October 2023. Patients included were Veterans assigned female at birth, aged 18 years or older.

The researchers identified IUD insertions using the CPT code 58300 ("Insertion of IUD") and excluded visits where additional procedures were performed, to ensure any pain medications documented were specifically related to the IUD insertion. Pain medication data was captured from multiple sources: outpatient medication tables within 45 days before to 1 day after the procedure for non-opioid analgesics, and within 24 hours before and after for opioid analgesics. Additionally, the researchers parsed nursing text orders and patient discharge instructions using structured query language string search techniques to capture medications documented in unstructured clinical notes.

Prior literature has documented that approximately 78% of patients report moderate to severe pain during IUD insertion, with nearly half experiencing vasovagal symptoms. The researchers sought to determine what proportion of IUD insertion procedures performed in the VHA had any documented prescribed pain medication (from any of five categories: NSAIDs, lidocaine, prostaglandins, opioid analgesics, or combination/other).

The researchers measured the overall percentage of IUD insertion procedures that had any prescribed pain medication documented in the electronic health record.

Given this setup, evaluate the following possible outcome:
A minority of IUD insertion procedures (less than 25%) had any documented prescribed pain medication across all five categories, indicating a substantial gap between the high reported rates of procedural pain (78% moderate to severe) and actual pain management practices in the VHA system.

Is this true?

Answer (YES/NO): YES